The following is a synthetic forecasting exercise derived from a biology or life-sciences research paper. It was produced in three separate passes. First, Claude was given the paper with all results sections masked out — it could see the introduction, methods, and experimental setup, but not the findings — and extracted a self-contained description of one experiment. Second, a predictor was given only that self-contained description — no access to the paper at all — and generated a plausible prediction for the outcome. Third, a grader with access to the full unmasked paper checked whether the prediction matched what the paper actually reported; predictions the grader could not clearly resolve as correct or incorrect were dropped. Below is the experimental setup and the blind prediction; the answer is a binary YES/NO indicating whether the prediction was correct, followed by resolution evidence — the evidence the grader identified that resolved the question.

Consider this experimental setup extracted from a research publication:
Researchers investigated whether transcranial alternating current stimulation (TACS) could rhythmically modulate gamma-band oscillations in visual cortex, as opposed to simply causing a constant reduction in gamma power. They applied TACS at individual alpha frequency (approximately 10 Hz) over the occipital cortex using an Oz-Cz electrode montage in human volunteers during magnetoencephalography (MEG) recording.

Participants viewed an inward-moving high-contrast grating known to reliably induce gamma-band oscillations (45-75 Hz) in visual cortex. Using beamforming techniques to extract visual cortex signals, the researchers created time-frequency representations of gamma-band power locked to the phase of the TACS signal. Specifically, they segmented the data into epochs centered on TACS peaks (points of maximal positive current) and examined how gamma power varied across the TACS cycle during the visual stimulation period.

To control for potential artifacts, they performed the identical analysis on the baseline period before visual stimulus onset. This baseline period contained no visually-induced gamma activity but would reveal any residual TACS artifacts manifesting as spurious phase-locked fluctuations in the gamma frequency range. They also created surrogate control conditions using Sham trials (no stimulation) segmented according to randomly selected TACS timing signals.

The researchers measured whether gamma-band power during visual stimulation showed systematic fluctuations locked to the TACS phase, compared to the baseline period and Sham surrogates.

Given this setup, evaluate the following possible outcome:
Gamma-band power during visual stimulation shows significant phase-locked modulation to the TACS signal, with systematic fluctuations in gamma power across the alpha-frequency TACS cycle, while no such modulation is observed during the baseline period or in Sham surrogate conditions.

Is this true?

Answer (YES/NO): YES